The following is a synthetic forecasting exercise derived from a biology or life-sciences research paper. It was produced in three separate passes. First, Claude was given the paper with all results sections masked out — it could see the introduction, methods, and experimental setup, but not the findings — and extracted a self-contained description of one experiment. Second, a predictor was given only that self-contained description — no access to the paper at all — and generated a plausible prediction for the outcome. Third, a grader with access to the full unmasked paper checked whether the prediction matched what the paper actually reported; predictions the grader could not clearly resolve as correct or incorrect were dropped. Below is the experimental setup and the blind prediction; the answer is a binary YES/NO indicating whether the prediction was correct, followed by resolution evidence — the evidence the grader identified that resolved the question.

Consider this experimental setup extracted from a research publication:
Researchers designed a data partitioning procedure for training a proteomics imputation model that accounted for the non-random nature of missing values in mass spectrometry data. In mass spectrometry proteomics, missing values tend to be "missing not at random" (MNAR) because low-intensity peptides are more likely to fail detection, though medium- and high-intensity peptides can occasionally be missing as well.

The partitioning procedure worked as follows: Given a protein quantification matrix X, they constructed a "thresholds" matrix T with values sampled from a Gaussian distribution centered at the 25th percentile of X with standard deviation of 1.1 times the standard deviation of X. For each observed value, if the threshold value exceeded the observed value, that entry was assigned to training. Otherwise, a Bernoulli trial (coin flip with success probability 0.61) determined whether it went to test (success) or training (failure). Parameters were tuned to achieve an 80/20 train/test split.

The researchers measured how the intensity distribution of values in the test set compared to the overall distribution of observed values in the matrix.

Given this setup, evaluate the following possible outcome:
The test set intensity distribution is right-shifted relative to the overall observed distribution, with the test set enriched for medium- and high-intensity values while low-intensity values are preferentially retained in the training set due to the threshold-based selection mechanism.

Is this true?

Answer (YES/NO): NO